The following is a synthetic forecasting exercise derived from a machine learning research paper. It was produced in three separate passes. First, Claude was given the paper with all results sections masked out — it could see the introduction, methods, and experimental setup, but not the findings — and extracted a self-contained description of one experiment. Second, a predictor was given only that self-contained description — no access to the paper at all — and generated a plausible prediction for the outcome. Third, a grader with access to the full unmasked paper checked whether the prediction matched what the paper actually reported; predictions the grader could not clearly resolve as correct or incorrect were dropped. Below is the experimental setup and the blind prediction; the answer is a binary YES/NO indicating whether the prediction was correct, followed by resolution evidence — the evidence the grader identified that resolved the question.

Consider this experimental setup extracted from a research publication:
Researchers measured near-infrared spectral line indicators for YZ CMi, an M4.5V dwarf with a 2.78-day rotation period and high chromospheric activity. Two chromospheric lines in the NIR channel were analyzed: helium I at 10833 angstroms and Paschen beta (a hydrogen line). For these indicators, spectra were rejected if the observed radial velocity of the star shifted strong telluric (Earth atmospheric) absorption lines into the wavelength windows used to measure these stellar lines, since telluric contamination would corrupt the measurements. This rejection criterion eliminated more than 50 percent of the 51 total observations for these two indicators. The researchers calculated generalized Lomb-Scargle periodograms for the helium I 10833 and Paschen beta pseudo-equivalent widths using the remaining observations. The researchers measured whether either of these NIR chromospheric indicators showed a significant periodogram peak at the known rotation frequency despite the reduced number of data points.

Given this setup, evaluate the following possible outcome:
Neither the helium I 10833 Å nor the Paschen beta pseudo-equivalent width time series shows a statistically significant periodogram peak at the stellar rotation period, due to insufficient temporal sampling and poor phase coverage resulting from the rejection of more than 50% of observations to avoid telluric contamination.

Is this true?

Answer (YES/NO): NO